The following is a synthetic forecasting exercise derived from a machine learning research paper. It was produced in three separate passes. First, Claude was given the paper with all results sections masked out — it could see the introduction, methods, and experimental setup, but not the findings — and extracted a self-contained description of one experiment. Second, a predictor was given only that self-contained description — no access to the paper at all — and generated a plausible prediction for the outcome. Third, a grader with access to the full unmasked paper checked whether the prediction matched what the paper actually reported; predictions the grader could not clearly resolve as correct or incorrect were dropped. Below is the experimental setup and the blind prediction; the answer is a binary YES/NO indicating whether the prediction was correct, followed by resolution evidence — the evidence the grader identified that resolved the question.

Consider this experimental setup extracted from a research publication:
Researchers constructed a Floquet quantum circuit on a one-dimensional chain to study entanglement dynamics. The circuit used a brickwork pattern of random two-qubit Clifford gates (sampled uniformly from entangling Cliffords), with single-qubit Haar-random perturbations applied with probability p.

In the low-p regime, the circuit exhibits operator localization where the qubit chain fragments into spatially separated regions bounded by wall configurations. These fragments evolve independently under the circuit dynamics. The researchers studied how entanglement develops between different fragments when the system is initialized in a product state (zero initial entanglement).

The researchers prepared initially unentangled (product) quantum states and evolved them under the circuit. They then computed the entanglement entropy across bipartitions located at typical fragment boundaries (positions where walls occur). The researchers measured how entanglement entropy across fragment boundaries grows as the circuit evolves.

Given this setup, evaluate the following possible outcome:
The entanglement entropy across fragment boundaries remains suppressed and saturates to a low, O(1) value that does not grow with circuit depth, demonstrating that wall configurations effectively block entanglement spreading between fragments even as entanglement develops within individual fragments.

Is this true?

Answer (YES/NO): YES